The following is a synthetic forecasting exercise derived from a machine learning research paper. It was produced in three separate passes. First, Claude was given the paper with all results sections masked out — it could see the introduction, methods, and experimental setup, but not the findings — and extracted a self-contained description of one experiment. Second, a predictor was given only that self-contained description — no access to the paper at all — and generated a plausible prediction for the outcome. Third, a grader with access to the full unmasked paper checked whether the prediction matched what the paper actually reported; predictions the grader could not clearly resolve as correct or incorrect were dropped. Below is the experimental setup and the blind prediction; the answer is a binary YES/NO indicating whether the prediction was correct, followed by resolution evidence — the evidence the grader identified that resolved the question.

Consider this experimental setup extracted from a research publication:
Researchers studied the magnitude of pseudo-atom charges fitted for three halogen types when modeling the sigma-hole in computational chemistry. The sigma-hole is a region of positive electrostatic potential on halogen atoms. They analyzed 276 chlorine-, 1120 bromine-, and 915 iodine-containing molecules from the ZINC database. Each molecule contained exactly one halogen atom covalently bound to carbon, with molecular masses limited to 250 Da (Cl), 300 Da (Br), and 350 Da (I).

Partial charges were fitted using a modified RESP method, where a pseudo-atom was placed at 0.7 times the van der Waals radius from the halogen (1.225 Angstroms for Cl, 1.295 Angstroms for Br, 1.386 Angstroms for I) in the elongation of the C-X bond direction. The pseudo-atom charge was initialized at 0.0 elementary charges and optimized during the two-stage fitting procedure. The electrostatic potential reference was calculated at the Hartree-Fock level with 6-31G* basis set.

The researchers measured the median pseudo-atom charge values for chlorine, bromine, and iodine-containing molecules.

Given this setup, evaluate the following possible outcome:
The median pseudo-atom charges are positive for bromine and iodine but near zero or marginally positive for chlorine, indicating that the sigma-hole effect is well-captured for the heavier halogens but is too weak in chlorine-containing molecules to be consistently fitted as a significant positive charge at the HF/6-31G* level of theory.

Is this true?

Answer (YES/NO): NO